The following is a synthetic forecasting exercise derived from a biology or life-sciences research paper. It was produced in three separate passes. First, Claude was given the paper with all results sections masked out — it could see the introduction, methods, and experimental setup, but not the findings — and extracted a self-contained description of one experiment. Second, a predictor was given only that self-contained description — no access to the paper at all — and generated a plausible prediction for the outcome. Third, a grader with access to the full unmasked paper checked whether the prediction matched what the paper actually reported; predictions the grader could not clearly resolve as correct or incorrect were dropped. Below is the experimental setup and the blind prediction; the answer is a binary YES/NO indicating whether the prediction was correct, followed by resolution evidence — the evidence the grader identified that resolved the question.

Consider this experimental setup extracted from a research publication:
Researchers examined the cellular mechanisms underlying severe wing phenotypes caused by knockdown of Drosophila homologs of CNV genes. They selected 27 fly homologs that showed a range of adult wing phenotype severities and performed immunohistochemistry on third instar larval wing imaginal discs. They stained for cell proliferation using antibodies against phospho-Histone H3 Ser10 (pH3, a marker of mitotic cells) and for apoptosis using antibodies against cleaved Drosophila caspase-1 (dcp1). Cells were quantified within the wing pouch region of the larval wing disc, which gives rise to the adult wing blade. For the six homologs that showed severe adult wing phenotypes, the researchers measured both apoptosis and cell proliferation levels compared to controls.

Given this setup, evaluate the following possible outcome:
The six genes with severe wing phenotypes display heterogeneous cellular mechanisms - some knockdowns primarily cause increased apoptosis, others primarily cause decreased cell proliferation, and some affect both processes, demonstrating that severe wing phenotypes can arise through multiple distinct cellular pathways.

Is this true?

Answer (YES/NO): NO